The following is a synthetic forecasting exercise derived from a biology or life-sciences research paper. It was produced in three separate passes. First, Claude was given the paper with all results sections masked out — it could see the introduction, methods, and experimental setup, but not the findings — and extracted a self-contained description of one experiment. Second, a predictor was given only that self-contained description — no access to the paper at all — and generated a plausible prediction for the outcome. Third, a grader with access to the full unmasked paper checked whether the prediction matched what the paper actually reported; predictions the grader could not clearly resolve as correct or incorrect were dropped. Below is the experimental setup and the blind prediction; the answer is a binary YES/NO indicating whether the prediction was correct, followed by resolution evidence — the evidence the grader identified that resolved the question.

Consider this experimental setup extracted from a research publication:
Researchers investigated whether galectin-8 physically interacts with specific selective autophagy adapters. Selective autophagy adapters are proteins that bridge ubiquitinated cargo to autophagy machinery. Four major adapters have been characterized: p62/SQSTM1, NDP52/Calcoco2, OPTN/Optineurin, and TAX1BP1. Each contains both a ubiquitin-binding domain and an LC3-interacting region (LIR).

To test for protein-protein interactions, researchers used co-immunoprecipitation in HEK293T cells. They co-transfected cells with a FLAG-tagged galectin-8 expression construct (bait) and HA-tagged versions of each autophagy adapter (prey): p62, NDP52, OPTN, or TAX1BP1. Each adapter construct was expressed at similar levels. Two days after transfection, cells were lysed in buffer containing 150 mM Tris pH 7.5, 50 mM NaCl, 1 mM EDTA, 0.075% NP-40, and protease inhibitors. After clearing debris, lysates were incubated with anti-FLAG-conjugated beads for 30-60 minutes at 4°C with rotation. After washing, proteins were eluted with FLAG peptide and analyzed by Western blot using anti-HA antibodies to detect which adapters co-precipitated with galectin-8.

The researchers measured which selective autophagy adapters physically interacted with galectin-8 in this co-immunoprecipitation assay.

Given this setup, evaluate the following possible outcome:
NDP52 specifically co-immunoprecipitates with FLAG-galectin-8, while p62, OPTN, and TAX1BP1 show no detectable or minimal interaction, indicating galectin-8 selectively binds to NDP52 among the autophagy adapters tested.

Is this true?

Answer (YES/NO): NO